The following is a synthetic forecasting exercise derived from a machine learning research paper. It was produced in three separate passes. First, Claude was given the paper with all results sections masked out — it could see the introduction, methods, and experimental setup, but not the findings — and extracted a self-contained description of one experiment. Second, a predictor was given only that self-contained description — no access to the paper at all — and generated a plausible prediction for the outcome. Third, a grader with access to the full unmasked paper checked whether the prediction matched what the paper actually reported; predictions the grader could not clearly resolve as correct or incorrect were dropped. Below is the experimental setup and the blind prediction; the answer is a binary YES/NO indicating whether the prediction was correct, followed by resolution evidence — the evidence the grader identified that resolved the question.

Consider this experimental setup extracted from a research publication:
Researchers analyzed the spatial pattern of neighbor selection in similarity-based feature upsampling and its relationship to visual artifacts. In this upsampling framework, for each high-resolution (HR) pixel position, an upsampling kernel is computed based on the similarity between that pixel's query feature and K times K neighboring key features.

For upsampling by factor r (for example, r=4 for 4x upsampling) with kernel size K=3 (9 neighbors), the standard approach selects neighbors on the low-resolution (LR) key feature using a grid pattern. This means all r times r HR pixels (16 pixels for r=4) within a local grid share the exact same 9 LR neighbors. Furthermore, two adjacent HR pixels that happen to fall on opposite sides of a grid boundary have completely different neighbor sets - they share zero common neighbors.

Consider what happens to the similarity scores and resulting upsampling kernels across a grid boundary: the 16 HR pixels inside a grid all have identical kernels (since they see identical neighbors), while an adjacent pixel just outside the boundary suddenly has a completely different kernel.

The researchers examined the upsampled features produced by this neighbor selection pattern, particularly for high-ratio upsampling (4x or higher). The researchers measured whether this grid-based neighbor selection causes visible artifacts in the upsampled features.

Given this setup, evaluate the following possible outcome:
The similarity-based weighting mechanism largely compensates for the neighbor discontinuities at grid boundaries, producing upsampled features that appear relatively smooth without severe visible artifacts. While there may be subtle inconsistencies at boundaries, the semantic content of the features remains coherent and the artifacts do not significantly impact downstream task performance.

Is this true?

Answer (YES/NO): NO